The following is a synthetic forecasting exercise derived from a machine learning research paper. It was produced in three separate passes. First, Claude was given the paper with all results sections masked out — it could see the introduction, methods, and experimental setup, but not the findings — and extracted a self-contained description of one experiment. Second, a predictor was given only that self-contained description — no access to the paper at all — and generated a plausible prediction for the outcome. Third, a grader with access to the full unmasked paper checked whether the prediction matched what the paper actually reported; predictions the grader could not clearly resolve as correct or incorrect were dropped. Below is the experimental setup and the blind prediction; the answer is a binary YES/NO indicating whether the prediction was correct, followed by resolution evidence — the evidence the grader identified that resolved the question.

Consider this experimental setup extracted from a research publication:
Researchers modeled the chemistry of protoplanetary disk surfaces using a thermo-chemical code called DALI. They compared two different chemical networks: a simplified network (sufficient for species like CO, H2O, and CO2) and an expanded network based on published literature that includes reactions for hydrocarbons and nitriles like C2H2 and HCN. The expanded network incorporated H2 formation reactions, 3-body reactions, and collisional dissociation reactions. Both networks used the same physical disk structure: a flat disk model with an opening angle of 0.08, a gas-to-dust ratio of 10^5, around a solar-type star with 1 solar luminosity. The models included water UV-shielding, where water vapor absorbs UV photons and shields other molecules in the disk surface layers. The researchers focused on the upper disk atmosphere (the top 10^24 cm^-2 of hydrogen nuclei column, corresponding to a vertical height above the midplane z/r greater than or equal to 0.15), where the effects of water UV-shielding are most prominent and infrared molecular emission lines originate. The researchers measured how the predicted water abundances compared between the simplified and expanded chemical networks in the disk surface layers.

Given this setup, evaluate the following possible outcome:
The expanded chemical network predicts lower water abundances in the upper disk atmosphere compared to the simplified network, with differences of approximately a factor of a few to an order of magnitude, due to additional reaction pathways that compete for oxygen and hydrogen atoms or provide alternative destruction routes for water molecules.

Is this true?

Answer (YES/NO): NO